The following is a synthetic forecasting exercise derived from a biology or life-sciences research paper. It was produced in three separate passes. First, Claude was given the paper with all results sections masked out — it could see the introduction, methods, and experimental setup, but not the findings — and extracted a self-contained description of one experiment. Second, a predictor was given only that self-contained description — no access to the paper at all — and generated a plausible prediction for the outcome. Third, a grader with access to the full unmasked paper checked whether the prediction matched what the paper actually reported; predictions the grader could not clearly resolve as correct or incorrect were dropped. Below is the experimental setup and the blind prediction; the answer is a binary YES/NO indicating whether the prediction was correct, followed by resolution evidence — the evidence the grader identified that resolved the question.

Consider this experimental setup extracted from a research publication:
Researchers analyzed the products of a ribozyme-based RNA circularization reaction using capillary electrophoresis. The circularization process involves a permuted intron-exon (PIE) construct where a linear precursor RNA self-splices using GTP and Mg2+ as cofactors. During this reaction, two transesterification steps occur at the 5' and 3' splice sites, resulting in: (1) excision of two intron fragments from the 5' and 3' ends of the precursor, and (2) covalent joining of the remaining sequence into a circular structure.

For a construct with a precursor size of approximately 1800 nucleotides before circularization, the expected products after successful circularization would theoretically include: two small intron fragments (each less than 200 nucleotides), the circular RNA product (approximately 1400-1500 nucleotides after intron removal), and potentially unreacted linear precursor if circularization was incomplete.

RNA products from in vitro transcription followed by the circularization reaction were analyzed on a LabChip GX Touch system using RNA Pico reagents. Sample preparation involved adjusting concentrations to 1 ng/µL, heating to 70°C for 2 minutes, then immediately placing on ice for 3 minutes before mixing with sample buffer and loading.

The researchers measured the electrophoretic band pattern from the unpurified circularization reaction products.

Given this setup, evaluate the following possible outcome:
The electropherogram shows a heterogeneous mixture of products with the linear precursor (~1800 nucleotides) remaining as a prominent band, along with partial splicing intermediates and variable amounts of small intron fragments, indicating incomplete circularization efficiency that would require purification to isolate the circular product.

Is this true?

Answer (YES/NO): NO